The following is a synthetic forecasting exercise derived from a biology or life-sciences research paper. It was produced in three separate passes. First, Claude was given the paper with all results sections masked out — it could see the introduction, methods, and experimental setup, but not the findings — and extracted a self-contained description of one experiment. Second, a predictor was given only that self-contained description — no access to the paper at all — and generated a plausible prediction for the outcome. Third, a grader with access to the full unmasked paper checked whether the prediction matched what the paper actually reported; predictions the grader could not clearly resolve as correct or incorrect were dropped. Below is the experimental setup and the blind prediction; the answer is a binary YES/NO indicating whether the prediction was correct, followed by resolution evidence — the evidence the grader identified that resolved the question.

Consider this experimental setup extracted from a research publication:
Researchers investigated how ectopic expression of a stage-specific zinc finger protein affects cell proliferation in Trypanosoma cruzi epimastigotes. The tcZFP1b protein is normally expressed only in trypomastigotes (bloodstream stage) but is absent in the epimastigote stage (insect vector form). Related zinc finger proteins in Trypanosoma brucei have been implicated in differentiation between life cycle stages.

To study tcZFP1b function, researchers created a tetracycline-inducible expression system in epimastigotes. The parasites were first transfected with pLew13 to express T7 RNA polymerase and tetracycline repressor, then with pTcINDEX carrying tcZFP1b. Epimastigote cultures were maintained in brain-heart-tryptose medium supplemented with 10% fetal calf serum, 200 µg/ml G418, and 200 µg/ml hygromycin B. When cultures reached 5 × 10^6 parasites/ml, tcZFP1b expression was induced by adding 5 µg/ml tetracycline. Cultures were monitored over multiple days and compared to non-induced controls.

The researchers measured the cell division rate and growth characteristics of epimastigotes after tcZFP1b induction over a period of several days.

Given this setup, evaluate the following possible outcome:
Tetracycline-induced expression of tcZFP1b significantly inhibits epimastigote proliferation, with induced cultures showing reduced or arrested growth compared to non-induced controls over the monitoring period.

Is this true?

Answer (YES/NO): YES